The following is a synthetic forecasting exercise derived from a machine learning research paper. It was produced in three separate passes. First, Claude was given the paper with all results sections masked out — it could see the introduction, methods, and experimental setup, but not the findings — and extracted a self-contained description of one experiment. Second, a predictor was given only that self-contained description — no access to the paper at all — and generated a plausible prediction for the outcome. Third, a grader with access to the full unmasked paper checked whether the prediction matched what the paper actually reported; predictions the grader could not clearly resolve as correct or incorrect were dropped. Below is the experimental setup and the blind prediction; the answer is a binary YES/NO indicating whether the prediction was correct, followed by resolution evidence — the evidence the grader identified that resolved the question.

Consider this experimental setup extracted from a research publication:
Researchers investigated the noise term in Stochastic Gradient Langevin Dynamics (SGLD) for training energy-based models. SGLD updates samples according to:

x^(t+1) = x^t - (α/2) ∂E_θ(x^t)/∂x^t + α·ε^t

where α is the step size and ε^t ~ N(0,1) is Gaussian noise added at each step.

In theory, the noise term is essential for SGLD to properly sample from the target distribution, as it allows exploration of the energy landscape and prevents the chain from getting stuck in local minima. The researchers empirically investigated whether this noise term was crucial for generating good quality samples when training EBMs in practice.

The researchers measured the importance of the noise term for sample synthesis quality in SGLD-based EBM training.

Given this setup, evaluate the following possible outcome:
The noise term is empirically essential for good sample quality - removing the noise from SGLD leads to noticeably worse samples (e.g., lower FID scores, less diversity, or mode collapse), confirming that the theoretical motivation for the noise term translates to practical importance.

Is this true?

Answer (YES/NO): NO